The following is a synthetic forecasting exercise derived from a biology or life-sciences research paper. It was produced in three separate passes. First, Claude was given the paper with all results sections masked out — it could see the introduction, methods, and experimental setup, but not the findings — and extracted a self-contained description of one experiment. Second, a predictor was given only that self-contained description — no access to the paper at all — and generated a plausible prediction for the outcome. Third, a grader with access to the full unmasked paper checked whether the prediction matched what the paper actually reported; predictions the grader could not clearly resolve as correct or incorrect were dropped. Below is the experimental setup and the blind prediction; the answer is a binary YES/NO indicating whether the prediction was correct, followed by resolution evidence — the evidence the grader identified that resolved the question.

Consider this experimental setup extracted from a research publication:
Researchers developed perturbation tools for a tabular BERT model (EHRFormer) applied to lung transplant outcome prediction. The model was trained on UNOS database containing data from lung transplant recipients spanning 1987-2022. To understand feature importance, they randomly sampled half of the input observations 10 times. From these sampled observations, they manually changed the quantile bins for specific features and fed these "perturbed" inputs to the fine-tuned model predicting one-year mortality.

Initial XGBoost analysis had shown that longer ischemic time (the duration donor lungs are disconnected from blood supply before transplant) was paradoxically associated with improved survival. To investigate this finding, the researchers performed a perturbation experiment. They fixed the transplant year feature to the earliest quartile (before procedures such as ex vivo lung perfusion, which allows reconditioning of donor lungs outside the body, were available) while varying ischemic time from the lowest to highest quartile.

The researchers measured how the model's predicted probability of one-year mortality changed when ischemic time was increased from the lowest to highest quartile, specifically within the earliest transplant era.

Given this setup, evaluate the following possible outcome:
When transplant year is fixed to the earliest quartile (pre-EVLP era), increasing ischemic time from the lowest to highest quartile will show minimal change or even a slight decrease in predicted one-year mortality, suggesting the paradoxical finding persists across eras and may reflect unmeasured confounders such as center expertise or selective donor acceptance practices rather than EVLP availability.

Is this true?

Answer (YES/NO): NO